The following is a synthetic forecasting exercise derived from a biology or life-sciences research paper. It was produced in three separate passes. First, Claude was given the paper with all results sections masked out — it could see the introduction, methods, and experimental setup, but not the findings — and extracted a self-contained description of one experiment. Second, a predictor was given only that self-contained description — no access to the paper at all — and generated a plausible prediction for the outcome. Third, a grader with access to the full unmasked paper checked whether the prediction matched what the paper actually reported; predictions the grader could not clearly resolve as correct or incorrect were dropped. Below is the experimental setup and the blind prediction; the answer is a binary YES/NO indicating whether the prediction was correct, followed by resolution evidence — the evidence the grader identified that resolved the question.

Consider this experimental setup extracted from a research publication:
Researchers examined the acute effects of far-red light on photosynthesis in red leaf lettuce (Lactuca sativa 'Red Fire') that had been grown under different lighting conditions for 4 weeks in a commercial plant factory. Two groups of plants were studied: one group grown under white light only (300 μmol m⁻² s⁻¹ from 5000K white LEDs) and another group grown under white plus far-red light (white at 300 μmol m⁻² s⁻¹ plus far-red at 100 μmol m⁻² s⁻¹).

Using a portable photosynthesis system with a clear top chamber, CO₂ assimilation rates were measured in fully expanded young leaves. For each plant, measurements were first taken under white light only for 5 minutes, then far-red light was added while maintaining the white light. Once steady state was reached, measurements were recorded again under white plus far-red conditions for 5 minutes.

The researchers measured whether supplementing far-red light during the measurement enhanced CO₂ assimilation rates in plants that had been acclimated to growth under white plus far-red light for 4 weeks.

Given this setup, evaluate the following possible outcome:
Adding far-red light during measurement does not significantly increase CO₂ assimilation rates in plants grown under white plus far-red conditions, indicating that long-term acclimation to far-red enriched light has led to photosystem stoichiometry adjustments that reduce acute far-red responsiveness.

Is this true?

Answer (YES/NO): YES